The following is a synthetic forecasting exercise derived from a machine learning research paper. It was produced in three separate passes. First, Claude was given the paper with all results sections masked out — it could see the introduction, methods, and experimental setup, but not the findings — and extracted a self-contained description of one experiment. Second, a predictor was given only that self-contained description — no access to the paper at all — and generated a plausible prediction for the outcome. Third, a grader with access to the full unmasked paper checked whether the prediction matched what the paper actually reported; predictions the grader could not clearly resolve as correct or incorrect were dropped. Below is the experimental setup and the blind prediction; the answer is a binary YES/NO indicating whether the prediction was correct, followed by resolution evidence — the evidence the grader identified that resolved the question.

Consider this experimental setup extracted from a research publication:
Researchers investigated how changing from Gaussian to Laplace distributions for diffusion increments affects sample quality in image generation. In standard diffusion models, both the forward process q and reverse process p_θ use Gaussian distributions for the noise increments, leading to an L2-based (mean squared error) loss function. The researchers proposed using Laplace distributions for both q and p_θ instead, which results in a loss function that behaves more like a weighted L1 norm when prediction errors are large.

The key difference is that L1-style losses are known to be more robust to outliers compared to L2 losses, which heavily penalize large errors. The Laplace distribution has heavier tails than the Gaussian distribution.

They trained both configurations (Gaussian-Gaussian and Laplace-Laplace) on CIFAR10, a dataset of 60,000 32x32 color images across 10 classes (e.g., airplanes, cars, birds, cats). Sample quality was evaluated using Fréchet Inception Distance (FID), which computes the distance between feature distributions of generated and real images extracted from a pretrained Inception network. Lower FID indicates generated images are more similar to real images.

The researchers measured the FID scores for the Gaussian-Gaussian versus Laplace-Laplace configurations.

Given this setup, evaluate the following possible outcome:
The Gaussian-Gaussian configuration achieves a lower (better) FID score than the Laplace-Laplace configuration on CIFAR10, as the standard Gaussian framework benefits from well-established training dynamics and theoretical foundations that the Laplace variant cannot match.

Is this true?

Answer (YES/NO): YES